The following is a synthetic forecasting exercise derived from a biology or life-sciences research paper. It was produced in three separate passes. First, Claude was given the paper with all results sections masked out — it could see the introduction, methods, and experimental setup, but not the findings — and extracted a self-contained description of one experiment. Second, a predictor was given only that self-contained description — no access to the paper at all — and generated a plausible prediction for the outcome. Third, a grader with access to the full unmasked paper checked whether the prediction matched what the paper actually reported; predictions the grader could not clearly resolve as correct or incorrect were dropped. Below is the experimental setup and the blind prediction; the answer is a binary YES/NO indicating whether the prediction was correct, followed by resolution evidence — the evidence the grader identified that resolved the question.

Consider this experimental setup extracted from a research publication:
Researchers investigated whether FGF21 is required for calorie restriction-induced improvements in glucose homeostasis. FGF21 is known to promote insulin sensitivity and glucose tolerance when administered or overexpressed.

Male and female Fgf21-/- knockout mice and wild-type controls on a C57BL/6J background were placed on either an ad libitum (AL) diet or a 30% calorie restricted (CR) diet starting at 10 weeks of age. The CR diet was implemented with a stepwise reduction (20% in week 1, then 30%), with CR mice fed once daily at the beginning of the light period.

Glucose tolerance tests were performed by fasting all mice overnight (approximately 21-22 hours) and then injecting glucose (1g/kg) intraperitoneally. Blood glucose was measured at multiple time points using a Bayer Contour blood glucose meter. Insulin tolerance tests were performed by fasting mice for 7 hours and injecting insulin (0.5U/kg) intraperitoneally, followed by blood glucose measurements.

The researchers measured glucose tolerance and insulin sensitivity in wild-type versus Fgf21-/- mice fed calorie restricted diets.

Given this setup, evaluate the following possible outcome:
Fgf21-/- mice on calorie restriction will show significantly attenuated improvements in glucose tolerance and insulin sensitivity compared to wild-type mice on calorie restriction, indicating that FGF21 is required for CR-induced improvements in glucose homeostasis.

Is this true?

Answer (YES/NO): NO